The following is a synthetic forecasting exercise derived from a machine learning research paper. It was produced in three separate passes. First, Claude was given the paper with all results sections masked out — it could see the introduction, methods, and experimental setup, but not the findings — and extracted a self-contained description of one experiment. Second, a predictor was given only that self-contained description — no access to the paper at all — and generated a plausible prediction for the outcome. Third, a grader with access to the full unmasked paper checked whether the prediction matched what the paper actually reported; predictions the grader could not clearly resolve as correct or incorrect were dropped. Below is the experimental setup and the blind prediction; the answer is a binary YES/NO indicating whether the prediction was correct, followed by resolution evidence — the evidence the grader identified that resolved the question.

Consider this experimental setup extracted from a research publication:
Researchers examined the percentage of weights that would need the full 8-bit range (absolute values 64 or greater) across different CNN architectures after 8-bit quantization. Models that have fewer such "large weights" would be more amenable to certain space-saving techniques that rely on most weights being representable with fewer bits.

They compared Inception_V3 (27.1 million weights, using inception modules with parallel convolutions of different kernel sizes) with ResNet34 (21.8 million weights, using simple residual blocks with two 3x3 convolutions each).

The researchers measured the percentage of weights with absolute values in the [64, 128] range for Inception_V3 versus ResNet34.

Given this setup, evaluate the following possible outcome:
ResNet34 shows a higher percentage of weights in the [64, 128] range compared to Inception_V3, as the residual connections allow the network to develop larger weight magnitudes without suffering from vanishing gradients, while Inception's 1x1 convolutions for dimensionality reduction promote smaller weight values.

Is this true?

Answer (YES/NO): NO